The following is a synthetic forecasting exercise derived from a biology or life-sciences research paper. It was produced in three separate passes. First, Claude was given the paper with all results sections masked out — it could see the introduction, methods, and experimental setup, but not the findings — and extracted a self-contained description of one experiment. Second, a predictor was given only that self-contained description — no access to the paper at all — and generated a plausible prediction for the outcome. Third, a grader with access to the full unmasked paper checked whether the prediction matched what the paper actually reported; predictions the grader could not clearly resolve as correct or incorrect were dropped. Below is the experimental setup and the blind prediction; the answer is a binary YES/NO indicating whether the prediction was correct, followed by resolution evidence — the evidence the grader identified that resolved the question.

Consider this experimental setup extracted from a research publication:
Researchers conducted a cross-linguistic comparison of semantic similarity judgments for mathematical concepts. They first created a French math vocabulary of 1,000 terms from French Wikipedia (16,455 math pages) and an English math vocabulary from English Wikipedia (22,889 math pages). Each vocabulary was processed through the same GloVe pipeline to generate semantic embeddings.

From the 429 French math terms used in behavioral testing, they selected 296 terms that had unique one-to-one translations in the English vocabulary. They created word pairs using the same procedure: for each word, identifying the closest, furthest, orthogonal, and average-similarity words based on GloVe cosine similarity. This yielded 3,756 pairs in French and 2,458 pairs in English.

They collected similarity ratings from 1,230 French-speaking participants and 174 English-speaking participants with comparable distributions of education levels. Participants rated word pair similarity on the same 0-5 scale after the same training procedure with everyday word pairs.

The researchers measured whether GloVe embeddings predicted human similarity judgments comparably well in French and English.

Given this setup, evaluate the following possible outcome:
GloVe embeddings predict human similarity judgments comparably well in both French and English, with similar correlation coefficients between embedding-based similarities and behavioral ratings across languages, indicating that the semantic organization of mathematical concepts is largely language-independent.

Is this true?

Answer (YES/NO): NO